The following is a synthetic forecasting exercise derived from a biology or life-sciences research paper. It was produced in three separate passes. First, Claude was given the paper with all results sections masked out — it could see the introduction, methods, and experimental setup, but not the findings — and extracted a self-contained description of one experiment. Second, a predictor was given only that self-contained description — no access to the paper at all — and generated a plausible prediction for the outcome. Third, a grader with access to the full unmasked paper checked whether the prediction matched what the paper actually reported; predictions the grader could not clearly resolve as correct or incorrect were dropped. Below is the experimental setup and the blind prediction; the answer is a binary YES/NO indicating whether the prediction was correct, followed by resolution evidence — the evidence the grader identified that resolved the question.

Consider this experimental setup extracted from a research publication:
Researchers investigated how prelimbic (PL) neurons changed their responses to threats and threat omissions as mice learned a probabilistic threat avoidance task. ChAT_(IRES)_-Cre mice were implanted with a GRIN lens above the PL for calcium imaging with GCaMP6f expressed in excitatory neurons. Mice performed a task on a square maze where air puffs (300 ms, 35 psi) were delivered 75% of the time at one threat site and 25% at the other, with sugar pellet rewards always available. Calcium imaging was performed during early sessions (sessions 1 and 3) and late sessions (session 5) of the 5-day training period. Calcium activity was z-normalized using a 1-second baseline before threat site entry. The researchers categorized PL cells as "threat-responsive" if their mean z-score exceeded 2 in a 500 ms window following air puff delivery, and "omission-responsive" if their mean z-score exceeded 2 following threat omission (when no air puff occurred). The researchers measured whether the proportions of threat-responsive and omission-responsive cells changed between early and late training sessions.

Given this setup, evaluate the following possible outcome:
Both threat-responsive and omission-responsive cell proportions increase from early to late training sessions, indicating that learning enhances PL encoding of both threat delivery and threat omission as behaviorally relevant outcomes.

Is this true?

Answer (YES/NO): NO